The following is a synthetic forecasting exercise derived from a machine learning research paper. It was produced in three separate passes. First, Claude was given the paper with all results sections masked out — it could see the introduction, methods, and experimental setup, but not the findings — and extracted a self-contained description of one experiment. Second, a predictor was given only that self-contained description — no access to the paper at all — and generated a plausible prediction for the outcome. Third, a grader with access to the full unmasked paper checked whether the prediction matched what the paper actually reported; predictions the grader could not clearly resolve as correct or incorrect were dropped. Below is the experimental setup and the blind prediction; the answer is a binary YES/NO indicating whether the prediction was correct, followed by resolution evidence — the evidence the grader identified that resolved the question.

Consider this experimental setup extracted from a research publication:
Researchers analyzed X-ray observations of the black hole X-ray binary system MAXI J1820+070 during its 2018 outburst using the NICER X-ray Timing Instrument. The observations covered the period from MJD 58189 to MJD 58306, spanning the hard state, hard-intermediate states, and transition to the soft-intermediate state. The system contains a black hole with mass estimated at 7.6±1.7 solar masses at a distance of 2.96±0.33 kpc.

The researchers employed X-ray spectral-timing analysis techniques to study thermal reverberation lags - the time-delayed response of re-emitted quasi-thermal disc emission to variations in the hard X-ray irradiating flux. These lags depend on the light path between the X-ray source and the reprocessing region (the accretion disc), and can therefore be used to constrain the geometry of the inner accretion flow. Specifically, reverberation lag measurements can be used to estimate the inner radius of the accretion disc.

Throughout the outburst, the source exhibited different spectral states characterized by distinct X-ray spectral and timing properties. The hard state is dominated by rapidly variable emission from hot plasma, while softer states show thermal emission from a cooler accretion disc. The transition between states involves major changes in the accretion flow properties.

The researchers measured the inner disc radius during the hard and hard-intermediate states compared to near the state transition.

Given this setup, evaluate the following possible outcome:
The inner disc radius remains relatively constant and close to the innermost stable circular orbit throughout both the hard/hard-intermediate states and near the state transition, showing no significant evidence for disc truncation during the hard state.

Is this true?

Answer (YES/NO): NO